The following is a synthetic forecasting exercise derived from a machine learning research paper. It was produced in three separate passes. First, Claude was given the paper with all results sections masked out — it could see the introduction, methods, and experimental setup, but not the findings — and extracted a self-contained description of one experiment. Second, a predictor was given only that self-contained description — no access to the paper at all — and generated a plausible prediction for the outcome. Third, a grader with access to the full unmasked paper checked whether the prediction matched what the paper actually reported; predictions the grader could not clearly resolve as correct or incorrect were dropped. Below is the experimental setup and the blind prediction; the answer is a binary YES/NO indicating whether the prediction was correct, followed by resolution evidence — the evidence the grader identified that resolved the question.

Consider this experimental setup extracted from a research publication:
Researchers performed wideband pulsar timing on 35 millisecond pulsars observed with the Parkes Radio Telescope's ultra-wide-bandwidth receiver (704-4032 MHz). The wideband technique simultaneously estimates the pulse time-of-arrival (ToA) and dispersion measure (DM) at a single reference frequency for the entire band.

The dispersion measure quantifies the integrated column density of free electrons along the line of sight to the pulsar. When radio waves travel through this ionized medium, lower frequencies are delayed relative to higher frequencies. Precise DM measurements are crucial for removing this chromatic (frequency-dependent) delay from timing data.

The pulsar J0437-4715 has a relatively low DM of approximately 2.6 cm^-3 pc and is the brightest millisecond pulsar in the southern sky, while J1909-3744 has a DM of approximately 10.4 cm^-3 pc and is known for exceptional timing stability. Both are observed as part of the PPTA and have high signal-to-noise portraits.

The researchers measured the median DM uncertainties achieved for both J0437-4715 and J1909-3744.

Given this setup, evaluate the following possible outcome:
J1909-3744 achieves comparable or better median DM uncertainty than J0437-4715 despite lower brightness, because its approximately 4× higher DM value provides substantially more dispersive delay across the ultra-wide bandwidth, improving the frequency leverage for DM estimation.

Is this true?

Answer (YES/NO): NO